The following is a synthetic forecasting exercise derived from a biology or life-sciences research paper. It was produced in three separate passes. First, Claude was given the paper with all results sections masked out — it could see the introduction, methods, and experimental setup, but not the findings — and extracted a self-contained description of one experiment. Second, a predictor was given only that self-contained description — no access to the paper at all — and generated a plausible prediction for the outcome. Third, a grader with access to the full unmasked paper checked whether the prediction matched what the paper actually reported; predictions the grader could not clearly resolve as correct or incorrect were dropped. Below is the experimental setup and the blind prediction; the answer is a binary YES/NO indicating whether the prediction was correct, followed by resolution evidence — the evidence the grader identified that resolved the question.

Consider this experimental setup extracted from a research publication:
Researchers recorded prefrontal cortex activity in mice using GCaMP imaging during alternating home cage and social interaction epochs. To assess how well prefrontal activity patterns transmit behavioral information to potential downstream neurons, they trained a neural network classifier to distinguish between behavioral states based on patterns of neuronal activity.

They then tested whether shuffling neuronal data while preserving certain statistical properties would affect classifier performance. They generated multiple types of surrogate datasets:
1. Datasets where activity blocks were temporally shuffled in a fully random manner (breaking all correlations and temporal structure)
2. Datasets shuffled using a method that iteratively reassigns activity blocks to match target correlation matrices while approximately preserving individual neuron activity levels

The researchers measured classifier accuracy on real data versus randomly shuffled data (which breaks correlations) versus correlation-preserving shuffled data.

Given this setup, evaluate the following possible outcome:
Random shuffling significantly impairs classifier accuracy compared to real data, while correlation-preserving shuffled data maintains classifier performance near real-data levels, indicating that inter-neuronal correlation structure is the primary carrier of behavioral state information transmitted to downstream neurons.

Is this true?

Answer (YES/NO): NO